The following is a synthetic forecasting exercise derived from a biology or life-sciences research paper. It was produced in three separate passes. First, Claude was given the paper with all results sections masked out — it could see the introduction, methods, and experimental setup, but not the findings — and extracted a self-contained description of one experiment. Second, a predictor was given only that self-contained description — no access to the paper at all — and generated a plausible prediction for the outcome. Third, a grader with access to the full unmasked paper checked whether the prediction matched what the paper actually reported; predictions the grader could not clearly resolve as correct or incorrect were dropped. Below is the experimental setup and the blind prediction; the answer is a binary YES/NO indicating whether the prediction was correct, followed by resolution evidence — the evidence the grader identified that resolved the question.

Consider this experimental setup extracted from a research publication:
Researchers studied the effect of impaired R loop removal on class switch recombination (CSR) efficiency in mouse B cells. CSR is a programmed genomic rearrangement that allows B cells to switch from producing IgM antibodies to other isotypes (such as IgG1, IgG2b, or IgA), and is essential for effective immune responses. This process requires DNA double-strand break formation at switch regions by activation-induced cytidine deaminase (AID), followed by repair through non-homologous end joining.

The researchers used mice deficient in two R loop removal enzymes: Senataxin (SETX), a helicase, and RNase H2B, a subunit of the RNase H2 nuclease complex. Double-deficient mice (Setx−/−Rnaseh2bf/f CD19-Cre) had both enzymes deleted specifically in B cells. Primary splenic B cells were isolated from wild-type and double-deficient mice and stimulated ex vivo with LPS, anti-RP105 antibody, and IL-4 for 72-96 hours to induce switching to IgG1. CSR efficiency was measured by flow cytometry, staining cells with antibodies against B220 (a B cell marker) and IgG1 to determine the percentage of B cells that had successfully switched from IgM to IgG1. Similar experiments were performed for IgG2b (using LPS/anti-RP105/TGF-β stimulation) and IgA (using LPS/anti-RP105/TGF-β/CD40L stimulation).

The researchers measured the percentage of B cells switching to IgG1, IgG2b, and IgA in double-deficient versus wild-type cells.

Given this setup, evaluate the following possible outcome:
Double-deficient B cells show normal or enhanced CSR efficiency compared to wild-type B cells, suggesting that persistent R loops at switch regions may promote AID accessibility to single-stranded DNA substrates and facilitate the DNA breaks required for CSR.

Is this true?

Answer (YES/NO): YES